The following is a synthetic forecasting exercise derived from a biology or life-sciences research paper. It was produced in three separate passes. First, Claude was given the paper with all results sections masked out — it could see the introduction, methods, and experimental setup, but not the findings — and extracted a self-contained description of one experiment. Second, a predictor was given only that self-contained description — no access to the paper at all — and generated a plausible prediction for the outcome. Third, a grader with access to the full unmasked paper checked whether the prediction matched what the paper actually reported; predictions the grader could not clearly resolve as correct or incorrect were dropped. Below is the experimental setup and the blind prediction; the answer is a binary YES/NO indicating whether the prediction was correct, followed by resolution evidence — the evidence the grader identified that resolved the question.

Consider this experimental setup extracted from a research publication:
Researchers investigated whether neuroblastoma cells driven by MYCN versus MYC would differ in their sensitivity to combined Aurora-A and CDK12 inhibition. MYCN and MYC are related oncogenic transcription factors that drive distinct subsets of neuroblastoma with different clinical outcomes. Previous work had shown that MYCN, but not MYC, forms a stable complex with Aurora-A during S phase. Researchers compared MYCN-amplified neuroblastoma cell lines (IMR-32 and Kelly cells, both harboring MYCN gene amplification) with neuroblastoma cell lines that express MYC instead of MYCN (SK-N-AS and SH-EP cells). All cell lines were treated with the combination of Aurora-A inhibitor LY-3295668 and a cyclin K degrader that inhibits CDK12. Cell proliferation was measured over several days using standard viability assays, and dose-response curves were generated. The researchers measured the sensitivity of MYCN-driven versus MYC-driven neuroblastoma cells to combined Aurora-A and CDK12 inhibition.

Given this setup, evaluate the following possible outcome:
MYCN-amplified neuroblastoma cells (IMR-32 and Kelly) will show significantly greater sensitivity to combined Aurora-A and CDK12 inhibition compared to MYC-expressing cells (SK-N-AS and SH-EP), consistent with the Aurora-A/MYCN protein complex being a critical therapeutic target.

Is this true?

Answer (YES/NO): YES